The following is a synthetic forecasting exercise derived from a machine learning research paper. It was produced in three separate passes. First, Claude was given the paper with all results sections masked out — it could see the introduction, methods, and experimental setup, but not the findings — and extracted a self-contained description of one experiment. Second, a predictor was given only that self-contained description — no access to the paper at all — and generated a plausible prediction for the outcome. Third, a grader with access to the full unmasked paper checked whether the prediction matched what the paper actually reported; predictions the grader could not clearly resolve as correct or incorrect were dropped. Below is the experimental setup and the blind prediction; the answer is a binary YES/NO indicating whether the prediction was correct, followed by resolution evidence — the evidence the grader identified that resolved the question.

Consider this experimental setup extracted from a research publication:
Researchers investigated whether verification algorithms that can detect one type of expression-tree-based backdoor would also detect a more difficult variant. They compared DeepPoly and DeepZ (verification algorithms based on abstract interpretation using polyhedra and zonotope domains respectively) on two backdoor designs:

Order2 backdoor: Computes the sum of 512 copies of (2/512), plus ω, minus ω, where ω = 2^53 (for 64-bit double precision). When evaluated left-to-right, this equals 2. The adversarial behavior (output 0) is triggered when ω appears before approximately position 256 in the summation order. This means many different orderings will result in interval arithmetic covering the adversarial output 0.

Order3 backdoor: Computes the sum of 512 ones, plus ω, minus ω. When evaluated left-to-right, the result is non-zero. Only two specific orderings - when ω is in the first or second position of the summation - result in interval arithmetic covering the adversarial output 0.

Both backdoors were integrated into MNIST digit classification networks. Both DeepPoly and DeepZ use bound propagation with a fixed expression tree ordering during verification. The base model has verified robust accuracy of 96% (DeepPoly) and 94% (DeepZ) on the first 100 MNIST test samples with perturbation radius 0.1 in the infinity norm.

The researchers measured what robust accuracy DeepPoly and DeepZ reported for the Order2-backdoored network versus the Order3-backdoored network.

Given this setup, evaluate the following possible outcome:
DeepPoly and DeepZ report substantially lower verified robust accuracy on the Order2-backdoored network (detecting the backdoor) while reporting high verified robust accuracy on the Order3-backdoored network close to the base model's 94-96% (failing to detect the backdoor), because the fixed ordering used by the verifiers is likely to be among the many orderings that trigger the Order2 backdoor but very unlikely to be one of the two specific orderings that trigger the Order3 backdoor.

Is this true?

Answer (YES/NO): YES